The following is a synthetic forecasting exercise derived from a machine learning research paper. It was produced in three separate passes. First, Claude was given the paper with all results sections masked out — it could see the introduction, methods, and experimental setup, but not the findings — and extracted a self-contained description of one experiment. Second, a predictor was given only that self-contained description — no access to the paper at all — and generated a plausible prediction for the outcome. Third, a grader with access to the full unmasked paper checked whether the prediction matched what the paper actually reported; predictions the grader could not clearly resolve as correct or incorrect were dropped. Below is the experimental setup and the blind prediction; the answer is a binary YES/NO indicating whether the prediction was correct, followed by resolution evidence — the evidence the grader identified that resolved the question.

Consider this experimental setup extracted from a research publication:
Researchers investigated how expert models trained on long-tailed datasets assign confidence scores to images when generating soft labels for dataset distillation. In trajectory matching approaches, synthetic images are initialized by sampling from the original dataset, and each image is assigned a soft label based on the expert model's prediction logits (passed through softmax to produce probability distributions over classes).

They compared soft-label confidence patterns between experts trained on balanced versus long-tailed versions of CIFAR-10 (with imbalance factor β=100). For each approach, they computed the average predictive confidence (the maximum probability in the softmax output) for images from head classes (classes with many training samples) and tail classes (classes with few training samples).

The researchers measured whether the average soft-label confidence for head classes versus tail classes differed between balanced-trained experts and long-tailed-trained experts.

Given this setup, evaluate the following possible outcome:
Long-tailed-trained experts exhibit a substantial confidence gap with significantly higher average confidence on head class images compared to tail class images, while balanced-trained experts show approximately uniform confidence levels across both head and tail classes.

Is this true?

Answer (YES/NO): YES